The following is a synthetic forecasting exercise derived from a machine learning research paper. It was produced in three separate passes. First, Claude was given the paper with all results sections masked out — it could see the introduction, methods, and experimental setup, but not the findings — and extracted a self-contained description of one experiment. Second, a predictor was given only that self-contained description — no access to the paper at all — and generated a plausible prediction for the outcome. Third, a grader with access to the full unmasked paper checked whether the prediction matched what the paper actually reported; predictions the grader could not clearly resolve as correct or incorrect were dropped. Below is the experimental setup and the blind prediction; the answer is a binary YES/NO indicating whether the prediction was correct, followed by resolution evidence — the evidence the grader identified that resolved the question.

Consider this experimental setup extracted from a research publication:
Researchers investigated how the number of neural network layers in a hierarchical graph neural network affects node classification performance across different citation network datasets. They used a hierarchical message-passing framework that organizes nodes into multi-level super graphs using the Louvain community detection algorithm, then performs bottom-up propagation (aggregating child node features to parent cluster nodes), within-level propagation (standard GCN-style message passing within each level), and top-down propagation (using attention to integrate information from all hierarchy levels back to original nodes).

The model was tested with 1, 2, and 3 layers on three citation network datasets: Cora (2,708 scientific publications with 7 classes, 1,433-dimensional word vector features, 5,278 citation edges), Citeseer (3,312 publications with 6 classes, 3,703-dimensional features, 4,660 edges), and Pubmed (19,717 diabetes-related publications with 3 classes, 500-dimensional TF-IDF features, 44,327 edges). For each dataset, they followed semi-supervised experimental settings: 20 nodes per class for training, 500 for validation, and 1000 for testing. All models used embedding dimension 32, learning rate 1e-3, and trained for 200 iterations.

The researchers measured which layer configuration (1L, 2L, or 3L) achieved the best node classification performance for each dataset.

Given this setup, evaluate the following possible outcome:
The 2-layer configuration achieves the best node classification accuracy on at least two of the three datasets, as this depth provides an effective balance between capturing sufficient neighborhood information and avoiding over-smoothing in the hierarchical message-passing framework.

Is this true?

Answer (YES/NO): NO